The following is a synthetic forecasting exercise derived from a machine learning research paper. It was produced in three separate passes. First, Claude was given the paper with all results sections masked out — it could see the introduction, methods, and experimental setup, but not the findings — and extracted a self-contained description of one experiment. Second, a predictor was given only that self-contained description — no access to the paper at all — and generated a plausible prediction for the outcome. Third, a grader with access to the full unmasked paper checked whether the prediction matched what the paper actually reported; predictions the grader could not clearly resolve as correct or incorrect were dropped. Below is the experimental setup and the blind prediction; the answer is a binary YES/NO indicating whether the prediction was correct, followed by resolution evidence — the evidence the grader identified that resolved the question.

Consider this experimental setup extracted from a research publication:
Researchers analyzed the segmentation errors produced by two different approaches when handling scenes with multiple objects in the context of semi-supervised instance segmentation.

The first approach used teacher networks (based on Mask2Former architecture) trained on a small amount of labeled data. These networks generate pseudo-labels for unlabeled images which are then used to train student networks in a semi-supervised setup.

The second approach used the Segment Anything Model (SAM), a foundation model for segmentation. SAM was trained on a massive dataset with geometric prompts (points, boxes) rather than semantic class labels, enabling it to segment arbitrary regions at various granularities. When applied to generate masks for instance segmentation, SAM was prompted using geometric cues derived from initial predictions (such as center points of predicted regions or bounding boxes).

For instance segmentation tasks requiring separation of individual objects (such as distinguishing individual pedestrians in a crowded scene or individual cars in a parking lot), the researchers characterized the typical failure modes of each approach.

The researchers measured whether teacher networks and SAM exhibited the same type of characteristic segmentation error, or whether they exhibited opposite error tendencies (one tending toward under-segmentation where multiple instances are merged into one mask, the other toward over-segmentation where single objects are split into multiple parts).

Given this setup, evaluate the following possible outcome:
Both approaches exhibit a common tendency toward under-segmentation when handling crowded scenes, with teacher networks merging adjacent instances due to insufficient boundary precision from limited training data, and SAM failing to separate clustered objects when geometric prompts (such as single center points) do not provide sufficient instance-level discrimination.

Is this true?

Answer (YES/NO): NO